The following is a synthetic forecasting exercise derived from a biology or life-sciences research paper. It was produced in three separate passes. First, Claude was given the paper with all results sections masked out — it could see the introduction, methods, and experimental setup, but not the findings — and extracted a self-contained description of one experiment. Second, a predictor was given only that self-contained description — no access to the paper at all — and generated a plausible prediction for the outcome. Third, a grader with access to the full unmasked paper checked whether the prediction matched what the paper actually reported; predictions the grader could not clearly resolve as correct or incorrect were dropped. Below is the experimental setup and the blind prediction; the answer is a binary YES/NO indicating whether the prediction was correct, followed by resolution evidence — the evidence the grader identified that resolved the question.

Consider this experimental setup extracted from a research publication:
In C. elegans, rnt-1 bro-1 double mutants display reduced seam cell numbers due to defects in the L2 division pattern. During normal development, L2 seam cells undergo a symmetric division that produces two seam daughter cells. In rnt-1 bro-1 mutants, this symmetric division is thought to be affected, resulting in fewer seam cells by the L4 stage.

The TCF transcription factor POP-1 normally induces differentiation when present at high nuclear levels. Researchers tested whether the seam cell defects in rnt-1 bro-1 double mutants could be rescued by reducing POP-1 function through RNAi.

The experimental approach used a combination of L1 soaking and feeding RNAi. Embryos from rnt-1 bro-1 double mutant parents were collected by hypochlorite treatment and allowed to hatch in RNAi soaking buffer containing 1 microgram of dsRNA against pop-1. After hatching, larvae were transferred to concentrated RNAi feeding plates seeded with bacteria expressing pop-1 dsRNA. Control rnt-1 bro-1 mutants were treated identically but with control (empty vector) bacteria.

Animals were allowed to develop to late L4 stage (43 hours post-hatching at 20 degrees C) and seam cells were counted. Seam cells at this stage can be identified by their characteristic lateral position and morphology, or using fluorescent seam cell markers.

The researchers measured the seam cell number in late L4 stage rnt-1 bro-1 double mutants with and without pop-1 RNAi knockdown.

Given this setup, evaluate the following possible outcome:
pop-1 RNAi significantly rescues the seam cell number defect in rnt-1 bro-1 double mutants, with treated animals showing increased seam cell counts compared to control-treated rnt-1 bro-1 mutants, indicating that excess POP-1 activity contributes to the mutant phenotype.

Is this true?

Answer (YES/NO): NO